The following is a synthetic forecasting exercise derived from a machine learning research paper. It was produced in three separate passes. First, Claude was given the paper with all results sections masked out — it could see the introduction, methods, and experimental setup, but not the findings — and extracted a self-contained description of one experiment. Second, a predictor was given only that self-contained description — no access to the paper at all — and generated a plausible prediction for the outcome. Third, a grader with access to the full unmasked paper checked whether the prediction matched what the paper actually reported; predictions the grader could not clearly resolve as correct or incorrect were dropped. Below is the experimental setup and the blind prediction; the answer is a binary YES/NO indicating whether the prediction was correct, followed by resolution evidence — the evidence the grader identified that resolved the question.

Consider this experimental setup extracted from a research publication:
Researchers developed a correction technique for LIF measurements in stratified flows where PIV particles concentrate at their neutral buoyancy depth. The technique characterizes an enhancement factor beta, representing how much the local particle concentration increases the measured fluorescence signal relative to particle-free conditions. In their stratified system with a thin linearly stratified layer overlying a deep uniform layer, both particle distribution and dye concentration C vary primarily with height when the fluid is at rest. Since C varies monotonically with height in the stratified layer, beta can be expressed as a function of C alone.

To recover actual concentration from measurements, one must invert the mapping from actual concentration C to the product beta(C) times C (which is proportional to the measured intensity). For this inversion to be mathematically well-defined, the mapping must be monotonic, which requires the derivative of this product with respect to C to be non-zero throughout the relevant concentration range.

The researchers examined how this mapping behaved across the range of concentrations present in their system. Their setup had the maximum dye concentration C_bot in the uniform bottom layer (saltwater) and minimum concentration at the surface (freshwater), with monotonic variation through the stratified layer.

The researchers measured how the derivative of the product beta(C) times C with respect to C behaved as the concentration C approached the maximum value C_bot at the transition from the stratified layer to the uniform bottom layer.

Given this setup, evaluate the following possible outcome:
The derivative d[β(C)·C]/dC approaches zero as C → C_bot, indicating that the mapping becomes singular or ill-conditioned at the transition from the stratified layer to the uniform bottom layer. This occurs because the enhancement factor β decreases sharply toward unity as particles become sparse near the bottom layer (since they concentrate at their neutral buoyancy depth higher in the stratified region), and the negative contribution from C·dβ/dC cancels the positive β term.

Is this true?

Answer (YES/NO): YES